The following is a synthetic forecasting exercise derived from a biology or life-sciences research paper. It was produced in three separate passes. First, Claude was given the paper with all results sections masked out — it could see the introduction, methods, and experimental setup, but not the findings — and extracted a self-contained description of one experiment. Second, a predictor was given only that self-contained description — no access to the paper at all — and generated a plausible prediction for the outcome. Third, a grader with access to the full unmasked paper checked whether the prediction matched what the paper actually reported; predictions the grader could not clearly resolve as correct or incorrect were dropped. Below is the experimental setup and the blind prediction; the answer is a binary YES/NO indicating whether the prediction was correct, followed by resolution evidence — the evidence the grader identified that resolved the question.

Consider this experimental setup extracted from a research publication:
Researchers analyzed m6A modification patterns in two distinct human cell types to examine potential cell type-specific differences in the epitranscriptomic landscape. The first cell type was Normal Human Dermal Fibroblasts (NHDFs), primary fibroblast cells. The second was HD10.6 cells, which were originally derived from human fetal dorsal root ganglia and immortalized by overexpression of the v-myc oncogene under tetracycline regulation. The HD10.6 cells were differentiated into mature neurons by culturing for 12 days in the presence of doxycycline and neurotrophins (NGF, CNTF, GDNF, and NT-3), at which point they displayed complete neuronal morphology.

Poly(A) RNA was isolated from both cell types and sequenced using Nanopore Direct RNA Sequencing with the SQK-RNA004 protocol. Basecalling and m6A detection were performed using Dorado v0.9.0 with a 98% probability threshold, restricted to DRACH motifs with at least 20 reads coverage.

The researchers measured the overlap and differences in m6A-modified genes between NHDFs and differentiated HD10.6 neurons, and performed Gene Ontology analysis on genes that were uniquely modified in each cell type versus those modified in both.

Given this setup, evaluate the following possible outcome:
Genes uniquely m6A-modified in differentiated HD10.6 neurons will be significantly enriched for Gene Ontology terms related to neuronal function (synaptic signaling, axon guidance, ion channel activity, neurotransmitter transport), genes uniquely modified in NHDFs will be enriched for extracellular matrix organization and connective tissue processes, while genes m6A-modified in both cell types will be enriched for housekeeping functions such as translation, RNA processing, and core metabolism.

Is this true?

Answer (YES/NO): NO